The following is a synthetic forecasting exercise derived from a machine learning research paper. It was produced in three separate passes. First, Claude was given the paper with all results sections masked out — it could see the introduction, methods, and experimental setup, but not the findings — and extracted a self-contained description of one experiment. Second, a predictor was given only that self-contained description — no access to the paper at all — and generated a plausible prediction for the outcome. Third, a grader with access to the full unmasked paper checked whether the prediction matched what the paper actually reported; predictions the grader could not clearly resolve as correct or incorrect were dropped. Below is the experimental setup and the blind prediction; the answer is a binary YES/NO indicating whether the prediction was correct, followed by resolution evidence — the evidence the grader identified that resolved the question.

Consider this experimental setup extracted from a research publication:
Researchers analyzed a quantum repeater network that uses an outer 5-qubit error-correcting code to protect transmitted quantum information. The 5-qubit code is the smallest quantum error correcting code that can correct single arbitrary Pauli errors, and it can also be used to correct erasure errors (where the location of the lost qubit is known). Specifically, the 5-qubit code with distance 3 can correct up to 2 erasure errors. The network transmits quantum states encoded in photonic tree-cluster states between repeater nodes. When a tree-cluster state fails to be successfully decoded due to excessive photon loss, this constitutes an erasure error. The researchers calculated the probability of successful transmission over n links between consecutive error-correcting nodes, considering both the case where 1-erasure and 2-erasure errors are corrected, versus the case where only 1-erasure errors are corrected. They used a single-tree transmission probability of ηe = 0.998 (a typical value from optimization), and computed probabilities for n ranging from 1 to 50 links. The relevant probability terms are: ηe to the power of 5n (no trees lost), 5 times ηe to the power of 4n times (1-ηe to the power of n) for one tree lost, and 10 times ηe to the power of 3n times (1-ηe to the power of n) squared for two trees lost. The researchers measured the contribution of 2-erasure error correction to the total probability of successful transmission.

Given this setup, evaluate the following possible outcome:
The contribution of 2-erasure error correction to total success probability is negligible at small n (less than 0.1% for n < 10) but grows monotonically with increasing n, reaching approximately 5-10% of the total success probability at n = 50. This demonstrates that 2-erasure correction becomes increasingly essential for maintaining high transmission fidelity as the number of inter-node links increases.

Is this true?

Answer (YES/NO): NO